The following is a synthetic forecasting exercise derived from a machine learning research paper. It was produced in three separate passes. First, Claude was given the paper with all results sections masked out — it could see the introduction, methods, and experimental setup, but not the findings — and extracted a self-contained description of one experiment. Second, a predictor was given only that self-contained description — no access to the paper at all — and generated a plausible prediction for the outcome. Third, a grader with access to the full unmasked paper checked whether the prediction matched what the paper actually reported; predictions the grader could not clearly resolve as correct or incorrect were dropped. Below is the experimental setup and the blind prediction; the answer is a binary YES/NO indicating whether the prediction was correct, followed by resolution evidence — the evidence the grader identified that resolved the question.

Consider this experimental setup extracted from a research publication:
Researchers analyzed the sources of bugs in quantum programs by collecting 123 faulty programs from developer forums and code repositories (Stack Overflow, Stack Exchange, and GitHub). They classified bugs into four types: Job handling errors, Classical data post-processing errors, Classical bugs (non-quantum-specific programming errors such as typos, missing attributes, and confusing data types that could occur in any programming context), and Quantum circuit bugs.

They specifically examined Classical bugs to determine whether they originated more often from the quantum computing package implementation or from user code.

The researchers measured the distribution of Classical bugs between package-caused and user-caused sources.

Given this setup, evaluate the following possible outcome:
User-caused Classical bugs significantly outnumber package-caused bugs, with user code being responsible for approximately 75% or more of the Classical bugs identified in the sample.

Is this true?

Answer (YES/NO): YES